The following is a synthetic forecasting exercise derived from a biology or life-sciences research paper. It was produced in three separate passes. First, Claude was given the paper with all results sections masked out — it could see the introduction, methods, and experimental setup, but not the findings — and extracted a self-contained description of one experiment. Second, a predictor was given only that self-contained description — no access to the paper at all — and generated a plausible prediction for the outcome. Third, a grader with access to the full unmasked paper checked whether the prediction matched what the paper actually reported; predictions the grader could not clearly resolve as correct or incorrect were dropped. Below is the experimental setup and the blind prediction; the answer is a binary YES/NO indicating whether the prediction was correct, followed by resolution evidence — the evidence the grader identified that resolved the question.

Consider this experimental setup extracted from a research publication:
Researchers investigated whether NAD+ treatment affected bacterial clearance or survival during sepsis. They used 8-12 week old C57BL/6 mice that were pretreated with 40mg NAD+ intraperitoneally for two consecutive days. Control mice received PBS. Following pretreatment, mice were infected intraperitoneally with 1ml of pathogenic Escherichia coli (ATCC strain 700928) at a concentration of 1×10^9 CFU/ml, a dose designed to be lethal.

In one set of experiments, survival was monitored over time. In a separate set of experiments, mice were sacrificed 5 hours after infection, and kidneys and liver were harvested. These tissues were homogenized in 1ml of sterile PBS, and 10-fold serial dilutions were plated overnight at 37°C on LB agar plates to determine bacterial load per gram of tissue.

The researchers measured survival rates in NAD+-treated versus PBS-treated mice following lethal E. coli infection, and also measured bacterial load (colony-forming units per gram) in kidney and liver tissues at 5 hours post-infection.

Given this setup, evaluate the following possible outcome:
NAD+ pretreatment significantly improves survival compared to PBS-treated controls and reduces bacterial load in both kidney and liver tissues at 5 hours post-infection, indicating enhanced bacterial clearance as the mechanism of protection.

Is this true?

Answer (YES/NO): NO